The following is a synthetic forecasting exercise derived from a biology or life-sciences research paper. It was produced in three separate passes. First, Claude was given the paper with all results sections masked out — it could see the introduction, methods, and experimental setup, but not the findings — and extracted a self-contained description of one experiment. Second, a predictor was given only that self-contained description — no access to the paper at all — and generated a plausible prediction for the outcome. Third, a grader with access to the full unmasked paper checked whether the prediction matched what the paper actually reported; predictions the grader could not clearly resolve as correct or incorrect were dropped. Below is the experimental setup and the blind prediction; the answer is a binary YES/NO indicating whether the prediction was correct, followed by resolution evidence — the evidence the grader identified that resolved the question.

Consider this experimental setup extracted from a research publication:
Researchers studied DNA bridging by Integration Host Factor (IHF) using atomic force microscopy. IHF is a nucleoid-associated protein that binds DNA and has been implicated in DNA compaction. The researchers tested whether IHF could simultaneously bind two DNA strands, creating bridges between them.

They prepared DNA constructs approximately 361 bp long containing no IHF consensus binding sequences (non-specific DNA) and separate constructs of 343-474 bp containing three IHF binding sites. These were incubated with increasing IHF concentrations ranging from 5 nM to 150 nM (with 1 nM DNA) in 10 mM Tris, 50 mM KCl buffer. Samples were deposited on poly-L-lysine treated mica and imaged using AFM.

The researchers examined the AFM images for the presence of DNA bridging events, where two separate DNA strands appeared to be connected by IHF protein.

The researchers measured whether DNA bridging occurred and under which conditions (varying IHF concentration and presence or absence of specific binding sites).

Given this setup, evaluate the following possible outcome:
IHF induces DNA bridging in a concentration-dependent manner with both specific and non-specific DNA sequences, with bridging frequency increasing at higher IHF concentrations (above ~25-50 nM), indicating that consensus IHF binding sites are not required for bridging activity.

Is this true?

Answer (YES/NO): NO